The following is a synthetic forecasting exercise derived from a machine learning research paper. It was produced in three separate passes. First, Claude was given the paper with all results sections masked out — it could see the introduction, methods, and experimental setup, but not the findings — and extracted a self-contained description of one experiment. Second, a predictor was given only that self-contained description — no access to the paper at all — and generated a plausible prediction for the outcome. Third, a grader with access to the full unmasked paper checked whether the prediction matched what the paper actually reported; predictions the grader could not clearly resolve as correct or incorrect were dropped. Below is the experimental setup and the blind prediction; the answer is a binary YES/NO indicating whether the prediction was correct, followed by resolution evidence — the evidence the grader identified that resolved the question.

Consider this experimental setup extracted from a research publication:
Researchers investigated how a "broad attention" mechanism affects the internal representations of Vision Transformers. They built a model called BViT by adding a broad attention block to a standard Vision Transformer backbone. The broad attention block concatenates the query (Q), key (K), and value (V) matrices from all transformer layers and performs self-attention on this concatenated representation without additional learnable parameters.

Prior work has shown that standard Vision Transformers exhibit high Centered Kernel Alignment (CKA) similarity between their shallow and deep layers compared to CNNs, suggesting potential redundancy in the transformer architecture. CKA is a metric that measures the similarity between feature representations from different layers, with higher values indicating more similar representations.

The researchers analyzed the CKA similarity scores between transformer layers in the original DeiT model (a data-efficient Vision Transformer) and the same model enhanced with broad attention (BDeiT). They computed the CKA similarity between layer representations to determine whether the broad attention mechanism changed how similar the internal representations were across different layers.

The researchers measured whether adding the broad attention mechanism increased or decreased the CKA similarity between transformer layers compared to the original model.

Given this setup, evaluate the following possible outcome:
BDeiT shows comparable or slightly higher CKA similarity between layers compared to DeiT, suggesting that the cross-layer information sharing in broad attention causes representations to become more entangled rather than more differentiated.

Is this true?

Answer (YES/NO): NO